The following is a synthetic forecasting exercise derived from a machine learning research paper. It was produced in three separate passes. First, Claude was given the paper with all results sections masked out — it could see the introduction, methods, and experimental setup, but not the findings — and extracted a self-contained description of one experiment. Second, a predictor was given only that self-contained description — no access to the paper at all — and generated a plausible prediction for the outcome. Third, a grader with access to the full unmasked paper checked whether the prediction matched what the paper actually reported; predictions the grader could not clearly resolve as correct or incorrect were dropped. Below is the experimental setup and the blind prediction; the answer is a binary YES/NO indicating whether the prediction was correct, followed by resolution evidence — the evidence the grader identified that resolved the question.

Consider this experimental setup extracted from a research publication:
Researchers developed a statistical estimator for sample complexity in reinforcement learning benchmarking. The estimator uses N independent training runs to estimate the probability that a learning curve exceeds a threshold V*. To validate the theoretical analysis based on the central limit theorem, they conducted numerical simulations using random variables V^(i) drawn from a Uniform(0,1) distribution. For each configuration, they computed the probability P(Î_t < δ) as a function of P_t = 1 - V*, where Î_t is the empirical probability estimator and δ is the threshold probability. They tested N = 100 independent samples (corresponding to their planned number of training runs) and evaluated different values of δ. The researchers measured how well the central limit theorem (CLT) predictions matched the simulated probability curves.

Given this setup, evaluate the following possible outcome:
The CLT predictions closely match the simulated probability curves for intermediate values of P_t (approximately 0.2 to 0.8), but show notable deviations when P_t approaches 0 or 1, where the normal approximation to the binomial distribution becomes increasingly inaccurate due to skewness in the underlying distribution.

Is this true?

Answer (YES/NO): NO